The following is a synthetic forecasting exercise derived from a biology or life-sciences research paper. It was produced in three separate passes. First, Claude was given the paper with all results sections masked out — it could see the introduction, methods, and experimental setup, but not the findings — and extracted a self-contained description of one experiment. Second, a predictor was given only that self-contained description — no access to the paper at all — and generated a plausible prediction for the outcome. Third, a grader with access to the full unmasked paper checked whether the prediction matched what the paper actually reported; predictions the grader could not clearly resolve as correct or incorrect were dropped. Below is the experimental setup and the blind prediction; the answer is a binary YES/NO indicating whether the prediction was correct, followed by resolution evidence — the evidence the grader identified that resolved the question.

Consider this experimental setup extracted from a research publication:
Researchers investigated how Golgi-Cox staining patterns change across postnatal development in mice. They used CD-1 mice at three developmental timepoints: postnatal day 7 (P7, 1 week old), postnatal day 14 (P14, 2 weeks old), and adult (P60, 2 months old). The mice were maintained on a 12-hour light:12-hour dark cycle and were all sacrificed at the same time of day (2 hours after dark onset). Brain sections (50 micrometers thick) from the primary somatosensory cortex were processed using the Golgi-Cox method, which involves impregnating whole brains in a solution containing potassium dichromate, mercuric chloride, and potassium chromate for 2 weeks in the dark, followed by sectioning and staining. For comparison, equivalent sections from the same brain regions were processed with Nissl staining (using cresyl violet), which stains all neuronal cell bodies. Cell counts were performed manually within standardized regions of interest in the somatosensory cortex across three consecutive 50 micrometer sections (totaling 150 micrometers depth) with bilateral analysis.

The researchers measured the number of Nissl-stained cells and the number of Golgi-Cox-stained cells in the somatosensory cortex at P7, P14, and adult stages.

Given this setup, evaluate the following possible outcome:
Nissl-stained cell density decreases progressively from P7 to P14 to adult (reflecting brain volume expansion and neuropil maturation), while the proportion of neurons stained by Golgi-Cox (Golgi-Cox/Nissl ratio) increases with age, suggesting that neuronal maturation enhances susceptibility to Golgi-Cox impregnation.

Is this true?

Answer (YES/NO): YES